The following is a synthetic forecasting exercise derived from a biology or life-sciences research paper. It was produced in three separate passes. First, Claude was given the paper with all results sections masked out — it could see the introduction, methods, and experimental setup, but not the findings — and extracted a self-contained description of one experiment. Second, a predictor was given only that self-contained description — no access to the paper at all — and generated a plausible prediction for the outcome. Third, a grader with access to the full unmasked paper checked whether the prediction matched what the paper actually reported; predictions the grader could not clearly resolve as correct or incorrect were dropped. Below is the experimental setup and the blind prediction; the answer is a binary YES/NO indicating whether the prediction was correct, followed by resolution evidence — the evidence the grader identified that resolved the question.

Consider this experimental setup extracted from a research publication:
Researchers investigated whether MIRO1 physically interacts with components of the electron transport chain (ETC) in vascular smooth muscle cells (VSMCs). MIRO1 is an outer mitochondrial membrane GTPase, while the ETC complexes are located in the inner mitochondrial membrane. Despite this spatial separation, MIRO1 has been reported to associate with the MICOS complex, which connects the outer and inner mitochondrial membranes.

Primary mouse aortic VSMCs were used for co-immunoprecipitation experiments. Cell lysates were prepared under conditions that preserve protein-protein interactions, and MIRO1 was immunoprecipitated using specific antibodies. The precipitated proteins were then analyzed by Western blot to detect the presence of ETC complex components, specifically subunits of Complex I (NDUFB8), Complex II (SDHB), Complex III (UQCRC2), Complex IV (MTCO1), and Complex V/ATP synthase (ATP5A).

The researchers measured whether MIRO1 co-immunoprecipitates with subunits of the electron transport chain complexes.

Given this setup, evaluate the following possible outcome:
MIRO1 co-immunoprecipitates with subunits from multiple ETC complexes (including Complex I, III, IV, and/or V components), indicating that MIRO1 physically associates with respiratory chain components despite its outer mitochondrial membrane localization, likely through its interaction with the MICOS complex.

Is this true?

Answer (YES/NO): NO